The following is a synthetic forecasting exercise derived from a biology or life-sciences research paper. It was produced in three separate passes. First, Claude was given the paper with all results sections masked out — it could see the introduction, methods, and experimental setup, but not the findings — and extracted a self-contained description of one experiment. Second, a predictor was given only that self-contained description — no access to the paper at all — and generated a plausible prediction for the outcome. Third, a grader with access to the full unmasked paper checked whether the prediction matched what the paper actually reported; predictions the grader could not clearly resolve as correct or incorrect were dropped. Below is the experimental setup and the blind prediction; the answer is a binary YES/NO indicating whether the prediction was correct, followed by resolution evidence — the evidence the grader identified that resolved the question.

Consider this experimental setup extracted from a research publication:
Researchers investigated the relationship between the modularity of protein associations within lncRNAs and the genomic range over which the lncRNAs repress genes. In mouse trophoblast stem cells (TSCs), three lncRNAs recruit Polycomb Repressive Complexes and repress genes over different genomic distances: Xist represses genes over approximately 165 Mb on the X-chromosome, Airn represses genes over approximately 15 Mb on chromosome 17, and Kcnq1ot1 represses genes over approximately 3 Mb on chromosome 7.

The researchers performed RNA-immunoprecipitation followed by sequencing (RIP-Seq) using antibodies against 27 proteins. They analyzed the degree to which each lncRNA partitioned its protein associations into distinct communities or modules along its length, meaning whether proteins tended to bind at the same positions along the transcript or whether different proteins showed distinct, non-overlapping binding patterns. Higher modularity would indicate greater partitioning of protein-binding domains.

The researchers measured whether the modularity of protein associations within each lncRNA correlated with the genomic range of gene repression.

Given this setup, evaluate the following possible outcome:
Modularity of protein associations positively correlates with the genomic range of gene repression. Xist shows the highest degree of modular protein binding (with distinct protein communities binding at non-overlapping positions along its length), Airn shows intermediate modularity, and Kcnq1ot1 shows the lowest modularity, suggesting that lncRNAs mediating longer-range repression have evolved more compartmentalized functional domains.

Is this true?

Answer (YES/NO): YES